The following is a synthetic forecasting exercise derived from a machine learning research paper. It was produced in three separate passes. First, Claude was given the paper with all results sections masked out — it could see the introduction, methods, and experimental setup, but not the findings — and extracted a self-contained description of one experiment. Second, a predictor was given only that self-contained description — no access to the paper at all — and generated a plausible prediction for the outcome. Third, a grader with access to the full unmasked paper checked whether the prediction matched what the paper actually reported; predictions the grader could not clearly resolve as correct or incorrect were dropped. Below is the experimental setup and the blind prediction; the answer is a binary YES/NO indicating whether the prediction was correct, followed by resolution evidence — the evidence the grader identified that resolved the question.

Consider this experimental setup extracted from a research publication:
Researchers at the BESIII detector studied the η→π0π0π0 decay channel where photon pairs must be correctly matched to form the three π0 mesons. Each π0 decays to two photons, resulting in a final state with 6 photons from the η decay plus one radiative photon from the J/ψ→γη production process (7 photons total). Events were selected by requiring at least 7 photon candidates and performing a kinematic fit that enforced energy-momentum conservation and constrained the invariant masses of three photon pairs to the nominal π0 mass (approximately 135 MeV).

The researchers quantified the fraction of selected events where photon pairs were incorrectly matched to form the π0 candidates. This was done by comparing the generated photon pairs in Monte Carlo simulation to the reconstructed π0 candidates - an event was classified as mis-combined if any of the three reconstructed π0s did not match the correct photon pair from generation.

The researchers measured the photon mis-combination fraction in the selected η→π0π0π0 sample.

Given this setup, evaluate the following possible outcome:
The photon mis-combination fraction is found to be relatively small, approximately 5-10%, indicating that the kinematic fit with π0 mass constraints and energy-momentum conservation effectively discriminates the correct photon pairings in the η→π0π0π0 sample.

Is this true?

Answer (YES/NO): YES